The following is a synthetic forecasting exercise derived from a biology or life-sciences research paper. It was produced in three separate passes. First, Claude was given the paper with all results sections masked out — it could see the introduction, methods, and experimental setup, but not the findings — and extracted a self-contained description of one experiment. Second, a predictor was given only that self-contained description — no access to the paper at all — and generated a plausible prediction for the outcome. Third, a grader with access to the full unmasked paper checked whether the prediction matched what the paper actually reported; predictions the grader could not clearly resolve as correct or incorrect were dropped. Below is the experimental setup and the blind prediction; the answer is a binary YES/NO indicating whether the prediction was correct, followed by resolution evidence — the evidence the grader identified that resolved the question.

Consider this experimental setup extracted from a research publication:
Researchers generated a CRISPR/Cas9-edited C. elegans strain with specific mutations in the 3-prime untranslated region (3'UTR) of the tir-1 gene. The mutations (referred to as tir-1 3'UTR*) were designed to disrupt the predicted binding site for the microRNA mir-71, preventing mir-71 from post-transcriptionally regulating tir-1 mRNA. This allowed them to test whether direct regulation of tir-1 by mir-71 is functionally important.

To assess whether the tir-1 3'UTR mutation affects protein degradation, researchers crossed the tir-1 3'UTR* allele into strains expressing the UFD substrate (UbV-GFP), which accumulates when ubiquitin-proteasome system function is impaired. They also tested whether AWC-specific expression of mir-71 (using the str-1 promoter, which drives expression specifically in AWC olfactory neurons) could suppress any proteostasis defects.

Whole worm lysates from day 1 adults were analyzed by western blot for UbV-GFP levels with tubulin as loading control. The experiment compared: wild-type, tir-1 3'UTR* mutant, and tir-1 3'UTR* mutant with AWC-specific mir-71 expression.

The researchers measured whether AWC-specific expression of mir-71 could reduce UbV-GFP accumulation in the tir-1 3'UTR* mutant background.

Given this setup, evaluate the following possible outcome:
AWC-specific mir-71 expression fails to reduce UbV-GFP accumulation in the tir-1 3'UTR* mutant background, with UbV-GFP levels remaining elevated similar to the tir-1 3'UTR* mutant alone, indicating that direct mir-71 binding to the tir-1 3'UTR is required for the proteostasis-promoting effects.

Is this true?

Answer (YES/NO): YES